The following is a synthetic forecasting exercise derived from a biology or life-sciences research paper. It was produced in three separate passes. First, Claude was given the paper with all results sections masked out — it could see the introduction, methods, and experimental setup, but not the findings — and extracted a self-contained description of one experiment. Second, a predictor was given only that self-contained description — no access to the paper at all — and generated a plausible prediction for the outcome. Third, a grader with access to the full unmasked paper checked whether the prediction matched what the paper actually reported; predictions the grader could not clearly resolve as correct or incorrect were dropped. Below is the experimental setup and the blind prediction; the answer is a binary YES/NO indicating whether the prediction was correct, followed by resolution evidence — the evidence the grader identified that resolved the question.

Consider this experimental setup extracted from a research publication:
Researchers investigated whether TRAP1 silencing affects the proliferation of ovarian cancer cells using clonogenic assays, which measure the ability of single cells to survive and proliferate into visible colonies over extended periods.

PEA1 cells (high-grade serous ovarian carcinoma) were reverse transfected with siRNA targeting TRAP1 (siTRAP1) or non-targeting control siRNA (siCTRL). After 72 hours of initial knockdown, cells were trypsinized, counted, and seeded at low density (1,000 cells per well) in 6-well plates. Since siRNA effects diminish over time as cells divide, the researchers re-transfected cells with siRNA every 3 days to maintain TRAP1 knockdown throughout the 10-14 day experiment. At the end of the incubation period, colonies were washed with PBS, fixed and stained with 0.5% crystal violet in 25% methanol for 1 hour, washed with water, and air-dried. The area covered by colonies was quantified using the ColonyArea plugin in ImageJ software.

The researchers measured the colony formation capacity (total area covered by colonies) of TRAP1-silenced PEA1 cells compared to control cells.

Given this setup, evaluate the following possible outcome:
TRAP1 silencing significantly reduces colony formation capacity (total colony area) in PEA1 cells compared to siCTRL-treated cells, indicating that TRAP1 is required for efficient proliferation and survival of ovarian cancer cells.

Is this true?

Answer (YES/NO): YES